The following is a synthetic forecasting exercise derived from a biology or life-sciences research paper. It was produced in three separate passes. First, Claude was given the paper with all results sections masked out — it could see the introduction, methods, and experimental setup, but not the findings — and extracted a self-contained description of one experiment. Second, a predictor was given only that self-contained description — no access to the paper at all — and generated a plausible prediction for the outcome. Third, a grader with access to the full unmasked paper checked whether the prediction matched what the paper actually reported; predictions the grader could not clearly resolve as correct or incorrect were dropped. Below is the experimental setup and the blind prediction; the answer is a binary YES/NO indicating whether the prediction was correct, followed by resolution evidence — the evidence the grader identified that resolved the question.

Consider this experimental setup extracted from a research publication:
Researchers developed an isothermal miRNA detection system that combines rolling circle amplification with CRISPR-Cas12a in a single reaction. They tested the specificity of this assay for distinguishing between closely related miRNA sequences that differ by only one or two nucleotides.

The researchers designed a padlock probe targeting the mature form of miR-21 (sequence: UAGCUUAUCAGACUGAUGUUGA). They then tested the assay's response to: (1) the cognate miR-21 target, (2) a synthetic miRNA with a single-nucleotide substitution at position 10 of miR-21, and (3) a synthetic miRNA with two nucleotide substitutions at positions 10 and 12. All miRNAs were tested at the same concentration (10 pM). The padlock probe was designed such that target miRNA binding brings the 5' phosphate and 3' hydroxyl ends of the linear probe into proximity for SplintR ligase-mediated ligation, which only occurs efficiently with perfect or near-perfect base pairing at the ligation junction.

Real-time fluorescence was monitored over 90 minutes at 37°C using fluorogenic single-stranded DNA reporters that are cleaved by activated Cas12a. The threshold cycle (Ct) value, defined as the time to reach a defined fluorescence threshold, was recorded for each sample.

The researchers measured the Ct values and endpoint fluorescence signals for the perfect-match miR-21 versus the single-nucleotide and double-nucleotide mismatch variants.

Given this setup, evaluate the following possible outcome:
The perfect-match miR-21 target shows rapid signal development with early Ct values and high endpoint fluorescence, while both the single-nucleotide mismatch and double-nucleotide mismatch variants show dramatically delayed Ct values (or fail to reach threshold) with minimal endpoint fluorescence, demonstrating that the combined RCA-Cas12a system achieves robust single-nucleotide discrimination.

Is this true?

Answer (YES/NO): YES